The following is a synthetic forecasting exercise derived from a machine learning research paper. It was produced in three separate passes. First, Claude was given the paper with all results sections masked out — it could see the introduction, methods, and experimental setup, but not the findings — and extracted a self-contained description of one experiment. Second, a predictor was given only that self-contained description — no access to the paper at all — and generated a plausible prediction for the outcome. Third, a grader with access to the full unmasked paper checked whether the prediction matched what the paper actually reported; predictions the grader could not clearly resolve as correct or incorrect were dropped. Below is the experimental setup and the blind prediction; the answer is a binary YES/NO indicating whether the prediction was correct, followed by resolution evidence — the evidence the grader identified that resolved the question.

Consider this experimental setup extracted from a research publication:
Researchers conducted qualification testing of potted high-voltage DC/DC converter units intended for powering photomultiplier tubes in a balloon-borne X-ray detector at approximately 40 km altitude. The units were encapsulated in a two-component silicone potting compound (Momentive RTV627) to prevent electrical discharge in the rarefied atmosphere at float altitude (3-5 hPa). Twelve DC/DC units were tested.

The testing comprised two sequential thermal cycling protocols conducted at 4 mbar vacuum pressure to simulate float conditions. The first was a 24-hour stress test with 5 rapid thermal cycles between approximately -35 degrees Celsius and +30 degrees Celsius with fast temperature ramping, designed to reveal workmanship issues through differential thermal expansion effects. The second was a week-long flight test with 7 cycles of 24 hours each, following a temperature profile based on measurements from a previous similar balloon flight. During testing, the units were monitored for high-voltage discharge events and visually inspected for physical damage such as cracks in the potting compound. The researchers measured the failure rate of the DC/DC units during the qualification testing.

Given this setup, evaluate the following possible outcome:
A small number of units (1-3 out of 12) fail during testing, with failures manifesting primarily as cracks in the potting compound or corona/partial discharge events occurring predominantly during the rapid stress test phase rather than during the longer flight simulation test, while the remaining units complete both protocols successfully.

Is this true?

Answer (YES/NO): YES